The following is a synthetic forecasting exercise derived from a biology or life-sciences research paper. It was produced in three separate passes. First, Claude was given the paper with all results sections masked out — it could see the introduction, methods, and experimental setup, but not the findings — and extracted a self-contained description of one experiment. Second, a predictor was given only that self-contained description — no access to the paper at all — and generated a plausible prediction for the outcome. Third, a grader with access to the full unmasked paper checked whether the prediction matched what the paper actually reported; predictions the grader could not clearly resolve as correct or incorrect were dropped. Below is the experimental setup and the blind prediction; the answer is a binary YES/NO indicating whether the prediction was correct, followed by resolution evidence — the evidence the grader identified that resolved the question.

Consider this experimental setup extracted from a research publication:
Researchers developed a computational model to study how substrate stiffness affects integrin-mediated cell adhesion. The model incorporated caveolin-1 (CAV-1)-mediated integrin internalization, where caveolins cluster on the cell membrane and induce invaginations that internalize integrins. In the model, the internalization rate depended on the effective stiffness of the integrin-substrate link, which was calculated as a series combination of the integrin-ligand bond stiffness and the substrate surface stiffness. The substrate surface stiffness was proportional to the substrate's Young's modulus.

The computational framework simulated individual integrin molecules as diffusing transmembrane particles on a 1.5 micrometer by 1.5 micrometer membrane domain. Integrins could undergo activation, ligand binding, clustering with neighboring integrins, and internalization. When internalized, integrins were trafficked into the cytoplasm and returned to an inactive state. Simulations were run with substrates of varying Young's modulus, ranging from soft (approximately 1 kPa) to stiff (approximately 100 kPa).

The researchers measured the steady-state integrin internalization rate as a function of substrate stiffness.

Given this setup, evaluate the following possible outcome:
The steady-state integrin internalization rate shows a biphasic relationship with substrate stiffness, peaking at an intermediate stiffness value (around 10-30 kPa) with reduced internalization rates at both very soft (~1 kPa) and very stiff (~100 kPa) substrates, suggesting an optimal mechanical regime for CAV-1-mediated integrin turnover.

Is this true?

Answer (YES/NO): NO